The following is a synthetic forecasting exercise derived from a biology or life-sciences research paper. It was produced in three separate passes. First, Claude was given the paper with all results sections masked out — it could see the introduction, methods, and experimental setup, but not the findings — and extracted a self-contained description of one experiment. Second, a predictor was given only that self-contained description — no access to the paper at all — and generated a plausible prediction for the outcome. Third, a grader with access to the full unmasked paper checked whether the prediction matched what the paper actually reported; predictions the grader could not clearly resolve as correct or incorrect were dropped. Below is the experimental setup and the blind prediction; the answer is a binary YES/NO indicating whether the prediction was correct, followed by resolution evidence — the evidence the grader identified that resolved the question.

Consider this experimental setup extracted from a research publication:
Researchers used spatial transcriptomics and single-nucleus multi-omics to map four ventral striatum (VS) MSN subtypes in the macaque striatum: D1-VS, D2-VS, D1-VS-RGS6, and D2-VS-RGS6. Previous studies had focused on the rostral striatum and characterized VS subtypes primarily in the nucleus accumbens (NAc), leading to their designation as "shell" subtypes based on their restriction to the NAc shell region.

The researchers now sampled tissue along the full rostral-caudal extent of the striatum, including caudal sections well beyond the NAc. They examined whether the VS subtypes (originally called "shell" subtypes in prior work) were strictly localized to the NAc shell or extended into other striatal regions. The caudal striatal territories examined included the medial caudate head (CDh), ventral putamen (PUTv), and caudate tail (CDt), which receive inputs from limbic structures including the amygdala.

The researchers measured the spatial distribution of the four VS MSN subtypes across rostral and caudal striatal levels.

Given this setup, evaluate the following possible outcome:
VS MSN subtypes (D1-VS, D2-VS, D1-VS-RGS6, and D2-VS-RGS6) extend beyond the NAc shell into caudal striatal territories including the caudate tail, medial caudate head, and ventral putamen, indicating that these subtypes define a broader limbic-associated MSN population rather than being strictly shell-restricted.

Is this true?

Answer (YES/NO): YES